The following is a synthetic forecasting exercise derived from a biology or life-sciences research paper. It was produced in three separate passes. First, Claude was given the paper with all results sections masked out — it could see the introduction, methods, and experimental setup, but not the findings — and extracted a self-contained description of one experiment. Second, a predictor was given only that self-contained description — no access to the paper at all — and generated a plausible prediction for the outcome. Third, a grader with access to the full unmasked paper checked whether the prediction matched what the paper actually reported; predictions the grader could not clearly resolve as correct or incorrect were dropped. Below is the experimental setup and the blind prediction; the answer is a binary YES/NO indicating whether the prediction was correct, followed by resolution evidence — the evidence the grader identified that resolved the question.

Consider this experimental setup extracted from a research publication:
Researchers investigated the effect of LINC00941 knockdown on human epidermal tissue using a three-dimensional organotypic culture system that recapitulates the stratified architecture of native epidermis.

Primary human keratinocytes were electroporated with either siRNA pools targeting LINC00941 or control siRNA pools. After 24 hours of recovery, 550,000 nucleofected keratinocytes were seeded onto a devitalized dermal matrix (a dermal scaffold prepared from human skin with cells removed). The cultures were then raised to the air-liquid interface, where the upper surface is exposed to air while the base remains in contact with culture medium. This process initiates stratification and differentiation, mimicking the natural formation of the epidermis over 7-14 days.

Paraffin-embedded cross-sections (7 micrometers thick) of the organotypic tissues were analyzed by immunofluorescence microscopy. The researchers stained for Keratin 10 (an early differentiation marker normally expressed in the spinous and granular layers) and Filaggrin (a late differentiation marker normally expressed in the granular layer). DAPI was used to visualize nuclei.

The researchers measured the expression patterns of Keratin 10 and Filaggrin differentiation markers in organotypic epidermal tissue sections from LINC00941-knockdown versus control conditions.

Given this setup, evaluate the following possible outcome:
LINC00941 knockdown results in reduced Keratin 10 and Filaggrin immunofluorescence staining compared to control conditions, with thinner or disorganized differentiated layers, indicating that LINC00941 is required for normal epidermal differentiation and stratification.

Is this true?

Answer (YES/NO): NO